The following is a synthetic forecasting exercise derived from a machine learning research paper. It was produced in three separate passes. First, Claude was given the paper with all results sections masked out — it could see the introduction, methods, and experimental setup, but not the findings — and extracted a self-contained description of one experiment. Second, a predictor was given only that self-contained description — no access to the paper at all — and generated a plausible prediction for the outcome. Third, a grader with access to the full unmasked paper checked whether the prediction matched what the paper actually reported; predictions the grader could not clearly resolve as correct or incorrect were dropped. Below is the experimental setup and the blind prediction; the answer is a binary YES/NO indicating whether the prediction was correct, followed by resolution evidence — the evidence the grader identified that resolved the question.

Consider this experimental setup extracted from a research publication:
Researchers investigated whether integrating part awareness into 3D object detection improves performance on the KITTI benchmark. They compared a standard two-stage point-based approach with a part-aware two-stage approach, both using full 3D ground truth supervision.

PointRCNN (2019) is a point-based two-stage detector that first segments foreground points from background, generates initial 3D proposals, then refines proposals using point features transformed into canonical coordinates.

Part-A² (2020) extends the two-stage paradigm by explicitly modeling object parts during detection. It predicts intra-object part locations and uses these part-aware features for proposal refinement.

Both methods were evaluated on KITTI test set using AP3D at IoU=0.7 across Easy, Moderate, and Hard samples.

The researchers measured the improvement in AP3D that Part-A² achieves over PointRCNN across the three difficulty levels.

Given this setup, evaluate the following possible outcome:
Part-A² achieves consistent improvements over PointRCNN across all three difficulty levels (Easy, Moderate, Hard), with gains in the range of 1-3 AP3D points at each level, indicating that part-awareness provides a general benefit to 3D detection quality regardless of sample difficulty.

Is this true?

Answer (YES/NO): NO